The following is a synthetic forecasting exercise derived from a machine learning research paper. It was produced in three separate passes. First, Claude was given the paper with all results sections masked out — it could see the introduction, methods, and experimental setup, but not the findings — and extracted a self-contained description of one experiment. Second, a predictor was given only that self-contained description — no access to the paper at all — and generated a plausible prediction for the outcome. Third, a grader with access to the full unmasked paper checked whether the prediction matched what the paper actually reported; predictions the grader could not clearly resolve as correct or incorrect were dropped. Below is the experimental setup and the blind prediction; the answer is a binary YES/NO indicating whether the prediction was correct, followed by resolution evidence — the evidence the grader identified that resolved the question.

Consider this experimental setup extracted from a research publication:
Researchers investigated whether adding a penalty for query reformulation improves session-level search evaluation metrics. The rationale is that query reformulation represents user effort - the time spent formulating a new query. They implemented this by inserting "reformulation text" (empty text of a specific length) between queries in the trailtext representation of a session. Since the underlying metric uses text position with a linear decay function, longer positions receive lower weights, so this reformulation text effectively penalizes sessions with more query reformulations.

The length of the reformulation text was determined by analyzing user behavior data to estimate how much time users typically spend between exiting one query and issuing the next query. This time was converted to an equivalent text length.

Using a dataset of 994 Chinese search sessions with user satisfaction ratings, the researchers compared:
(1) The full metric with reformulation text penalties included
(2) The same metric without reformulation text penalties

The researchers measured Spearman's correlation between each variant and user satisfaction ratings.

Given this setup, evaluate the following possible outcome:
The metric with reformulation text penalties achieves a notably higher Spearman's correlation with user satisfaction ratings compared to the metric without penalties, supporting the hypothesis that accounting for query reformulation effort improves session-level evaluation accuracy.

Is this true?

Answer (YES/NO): YES